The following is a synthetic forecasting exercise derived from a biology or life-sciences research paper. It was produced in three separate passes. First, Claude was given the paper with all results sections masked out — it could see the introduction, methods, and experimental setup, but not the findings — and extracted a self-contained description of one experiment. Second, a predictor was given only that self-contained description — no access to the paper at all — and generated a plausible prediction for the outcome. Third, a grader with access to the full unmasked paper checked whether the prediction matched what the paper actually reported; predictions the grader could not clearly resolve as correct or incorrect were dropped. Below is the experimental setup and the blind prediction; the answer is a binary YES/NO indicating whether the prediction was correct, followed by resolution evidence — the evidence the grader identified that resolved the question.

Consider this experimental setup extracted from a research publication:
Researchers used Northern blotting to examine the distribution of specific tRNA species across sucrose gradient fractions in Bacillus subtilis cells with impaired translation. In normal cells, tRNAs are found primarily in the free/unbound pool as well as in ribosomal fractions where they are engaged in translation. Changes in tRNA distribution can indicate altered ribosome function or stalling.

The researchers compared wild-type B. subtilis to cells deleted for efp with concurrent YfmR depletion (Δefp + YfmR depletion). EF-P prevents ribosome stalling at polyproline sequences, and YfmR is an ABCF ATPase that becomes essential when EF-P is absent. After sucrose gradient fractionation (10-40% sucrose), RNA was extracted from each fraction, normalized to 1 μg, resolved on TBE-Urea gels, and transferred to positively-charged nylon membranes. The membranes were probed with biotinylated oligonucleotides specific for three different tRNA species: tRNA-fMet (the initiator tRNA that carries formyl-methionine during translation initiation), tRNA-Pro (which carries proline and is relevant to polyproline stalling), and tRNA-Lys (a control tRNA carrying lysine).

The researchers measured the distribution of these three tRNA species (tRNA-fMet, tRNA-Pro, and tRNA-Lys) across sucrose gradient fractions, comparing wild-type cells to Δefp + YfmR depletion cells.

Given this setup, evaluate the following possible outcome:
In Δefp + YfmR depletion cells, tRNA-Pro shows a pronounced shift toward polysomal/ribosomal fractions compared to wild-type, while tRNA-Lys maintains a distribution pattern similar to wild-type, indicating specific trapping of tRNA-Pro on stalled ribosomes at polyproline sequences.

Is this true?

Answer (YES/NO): NO